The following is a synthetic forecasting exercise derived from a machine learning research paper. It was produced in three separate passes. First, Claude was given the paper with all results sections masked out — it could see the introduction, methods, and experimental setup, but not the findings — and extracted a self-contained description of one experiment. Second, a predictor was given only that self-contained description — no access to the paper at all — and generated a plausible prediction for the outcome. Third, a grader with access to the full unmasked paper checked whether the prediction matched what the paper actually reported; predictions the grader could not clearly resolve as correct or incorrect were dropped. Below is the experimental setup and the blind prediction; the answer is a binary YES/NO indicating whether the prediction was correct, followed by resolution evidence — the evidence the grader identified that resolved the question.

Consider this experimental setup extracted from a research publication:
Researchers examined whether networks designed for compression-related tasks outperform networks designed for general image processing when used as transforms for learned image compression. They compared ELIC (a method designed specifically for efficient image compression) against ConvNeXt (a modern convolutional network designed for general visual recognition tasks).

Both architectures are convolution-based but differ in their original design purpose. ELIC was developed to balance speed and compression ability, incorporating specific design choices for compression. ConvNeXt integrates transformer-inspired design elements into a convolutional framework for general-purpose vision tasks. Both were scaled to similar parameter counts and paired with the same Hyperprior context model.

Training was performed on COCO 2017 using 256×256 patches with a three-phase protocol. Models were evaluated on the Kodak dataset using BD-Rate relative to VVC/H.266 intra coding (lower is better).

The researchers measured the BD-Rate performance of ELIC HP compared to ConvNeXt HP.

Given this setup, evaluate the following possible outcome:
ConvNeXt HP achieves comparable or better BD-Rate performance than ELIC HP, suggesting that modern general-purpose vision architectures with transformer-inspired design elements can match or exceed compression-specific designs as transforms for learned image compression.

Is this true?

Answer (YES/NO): YES